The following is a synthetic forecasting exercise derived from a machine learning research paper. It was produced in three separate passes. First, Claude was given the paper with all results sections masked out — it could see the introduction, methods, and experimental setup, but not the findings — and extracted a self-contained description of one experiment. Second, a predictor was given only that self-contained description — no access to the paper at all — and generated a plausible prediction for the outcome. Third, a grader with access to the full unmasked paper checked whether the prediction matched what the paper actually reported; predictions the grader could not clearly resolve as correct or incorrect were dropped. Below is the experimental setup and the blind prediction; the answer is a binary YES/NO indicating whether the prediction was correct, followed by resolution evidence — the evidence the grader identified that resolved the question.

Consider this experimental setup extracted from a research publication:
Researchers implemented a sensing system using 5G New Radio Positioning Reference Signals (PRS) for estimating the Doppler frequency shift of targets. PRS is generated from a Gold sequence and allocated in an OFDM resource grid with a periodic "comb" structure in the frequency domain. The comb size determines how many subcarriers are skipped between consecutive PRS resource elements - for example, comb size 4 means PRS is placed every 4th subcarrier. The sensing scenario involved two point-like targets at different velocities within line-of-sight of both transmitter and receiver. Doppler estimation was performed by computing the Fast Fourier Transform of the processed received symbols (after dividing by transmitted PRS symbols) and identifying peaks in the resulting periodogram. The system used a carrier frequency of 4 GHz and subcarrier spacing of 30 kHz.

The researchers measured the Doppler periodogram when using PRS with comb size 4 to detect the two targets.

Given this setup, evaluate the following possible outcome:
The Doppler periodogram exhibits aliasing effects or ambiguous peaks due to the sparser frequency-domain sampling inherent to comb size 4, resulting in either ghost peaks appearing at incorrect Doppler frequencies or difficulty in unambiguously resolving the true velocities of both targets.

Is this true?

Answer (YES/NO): YES